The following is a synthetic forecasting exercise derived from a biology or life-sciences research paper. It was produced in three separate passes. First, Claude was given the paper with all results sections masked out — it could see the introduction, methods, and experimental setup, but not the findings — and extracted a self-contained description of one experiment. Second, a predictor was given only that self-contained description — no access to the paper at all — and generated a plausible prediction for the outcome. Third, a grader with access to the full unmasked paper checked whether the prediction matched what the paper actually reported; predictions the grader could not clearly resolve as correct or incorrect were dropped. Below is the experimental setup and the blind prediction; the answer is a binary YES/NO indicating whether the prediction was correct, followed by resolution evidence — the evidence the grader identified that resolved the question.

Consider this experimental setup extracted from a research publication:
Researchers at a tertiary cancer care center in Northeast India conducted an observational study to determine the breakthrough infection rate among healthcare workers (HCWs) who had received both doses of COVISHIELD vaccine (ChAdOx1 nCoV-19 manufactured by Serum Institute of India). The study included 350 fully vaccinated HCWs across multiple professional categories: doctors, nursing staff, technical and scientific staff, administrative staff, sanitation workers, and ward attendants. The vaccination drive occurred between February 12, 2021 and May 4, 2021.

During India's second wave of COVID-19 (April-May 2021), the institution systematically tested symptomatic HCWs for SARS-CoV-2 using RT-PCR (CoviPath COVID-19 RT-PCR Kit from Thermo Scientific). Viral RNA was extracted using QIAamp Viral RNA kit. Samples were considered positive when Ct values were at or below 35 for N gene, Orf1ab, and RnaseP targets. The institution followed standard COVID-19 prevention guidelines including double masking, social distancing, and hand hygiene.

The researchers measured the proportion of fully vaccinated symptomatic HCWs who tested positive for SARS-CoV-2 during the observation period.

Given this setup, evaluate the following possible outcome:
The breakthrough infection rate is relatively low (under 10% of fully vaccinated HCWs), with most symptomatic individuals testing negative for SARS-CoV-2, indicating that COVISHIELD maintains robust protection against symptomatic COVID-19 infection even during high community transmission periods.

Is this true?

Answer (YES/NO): YES